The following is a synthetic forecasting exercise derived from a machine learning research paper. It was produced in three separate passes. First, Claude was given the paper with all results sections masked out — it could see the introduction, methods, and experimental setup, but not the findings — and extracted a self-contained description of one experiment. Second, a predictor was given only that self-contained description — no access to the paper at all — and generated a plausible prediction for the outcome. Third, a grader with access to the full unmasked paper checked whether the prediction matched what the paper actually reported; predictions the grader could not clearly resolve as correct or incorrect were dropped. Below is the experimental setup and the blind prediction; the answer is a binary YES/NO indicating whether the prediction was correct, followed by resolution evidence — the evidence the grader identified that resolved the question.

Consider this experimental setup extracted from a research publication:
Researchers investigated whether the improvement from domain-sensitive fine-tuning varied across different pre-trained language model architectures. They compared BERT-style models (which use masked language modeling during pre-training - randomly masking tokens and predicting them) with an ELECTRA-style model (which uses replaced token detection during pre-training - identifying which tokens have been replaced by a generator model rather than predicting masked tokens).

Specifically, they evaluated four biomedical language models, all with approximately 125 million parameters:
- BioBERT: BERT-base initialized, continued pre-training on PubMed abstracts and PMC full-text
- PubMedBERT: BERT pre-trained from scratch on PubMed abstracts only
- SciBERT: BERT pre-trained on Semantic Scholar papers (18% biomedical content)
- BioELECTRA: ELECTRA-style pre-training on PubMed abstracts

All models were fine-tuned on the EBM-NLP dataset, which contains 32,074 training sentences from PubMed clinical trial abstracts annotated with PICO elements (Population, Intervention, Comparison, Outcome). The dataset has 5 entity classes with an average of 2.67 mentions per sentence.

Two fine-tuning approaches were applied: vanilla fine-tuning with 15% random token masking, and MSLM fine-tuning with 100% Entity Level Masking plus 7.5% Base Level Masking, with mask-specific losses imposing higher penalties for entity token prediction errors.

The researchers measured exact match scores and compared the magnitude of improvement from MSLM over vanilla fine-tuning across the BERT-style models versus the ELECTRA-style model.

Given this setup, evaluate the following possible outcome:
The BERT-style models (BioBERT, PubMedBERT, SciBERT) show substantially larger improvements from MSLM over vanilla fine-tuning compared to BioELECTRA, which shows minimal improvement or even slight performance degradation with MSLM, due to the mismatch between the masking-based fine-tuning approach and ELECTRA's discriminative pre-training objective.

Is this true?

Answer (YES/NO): NO